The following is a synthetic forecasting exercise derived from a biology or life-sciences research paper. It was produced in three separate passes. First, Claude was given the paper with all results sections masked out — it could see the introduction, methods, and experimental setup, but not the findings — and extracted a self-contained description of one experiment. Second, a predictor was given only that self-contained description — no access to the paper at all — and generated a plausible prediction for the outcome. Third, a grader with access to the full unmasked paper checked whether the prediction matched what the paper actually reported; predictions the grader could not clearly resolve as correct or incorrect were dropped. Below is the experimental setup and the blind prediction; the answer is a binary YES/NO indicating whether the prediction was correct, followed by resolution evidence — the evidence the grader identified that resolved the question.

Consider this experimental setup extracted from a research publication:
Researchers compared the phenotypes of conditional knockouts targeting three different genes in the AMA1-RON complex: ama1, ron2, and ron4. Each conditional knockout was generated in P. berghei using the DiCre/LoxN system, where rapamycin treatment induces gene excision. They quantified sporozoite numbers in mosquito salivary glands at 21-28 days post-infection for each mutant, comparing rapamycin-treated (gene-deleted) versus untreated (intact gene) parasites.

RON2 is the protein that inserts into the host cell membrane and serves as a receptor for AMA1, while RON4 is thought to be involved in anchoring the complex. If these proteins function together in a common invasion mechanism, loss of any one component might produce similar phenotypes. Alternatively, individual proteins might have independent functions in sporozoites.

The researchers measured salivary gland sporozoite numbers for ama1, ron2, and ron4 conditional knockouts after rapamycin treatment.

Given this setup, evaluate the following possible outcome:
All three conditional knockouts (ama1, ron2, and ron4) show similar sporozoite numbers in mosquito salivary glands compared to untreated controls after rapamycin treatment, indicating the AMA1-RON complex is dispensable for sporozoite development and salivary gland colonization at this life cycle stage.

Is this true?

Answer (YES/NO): NO